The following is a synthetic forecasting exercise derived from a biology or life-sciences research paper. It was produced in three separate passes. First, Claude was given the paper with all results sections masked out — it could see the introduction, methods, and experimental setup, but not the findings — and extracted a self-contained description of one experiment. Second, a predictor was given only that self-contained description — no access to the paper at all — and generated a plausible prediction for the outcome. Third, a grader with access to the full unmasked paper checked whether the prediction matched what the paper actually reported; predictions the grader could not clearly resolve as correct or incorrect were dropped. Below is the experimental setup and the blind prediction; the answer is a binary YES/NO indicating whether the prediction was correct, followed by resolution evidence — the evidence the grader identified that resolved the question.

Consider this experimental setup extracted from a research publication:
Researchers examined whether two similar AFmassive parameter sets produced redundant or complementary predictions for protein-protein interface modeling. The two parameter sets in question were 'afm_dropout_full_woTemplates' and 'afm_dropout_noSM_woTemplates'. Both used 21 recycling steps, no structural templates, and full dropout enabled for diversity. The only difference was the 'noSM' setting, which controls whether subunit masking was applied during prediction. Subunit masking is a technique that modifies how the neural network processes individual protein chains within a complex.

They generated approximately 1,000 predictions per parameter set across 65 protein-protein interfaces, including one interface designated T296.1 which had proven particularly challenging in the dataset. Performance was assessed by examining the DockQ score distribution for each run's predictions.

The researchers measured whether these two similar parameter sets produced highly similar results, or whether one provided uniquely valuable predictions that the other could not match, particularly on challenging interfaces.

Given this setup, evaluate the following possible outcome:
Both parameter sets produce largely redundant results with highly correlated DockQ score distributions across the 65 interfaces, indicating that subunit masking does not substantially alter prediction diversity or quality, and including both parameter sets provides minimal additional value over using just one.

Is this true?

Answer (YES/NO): NO